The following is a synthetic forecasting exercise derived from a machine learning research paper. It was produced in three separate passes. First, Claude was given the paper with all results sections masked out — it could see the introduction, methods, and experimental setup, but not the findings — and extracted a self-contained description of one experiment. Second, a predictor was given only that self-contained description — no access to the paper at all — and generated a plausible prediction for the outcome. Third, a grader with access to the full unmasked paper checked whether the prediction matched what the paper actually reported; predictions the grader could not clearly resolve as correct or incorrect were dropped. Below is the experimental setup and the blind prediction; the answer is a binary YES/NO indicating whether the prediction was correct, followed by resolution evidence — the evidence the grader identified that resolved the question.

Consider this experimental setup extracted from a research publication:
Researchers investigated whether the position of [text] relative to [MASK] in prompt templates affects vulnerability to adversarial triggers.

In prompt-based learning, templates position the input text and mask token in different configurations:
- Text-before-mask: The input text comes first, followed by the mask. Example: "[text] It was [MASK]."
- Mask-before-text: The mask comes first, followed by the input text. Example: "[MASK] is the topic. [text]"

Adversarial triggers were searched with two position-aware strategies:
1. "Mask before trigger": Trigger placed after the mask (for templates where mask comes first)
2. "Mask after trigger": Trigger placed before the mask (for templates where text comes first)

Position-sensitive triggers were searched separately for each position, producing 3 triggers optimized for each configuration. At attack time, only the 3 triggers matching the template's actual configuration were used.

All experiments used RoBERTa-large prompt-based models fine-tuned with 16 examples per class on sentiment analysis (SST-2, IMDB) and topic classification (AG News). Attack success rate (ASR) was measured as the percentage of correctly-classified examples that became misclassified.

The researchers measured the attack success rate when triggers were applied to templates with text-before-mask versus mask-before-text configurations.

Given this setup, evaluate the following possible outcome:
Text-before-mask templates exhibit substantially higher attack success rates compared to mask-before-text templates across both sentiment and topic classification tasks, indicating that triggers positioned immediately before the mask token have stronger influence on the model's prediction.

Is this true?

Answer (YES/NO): NO